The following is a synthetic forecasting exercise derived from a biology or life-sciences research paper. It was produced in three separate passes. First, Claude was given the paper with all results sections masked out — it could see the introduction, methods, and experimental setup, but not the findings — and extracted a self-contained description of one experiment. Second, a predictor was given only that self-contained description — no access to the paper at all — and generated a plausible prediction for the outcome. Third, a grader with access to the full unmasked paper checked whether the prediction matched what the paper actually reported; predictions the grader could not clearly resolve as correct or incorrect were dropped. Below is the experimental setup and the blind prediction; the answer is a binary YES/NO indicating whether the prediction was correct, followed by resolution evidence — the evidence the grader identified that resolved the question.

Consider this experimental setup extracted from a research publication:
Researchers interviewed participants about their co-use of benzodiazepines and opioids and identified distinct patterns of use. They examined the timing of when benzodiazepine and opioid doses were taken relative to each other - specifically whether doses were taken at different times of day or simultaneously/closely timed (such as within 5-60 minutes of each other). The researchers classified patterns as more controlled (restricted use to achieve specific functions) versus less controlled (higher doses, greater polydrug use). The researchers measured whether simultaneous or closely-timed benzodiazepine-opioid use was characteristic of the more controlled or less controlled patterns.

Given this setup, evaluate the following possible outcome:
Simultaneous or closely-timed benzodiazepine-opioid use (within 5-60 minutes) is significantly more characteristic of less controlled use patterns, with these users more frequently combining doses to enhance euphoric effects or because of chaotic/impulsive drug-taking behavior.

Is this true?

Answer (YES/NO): YES